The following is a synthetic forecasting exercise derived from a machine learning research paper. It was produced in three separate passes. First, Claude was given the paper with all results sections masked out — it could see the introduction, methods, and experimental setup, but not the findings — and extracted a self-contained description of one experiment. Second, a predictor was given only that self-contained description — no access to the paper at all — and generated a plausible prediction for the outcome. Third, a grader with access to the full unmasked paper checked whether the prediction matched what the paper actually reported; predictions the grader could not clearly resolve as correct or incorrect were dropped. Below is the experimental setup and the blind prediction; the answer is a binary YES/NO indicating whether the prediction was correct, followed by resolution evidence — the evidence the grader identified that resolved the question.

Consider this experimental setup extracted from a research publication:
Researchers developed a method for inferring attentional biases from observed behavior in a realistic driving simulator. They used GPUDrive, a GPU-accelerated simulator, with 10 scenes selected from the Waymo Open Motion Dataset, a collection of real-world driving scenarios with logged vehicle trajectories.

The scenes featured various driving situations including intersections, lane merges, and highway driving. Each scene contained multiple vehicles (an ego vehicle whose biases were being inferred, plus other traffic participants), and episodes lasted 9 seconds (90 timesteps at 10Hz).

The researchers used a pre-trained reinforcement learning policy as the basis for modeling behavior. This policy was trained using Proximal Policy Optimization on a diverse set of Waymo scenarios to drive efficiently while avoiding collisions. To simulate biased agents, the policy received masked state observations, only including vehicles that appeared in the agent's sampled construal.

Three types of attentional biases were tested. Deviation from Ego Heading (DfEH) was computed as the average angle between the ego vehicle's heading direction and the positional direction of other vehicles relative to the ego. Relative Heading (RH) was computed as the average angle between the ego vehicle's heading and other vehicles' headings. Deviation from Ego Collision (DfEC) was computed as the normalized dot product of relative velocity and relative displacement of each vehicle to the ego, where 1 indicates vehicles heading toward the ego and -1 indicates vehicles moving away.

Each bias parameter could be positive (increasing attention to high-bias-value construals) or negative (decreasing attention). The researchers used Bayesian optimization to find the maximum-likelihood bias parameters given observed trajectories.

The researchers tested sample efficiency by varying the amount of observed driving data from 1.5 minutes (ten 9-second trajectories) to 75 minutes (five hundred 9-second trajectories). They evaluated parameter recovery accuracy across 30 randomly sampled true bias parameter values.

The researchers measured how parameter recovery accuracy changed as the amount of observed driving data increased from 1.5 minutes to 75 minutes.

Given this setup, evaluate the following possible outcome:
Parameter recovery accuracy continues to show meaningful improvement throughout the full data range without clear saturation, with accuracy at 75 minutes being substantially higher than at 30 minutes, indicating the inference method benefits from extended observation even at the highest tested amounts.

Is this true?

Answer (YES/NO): NO